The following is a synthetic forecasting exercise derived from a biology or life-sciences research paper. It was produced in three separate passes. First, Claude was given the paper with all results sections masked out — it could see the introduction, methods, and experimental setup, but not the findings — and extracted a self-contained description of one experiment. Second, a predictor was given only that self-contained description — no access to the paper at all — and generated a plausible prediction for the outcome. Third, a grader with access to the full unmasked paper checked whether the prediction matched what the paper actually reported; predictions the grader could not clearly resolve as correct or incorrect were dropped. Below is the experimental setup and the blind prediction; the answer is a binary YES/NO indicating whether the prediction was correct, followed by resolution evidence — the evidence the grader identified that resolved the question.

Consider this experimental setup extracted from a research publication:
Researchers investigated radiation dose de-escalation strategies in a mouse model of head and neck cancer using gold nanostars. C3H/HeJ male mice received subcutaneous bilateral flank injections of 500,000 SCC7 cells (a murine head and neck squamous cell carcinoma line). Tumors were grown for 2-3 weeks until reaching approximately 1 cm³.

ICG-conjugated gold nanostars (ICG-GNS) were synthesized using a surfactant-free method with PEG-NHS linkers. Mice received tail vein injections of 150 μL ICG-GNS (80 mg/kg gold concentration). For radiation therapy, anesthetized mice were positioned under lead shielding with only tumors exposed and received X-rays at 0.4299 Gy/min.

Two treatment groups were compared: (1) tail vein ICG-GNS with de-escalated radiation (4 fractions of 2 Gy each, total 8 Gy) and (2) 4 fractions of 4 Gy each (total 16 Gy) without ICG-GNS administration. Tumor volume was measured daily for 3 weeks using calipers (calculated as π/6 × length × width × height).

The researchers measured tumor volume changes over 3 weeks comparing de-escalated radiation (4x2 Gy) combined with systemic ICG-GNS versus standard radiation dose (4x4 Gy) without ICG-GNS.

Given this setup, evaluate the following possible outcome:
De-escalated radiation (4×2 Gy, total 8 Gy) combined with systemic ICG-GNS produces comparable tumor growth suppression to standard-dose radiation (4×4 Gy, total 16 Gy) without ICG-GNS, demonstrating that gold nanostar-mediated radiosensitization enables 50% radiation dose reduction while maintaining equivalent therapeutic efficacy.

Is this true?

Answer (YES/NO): NO